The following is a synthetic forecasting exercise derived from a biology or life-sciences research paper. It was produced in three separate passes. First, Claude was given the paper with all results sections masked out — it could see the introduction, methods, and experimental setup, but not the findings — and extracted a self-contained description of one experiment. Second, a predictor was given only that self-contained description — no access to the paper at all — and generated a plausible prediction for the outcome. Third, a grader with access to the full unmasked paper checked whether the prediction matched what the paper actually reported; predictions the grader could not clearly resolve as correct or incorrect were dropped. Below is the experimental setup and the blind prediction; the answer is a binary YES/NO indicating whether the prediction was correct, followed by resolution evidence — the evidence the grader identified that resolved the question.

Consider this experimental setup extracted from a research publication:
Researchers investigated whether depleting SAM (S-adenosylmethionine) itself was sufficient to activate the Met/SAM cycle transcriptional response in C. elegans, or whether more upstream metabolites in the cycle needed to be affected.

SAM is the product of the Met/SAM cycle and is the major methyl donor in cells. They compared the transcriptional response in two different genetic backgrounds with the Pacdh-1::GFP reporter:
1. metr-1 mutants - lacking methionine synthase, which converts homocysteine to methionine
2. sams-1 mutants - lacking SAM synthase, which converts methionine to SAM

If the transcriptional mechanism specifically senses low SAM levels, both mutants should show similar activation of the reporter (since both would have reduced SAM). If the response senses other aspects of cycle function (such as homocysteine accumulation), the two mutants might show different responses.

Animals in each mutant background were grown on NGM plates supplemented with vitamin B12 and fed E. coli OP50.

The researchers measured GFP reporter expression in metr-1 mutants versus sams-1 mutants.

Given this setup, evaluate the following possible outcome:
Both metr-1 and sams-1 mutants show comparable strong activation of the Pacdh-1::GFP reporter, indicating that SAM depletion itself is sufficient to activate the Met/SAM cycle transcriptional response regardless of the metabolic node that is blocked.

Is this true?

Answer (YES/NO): YES